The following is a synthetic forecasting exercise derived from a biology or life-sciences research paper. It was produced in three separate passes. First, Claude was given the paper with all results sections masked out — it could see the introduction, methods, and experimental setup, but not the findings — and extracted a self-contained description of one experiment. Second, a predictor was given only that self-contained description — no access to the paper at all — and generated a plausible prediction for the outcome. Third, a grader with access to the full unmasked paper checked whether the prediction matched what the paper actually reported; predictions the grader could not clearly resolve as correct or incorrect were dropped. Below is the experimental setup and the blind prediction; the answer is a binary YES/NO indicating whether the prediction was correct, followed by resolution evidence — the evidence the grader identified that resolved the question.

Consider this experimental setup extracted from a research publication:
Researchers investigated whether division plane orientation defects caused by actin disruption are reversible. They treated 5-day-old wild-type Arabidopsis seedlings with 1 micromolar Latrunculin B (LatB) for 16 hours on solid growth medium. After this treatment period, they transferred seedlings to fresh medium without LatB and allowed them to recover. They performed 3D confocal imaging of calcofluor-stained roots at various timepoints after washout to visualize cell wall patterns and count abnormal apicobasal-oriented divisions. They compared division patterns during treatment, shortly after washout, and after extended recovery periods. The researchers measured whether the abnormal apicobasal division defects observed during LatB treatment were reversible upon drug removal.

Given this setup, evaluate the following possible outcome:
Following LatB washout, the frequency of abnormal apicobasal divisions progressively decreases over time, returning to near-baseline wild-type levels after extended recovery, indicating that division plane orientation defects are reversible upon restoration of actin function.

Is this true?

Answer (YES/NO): YES